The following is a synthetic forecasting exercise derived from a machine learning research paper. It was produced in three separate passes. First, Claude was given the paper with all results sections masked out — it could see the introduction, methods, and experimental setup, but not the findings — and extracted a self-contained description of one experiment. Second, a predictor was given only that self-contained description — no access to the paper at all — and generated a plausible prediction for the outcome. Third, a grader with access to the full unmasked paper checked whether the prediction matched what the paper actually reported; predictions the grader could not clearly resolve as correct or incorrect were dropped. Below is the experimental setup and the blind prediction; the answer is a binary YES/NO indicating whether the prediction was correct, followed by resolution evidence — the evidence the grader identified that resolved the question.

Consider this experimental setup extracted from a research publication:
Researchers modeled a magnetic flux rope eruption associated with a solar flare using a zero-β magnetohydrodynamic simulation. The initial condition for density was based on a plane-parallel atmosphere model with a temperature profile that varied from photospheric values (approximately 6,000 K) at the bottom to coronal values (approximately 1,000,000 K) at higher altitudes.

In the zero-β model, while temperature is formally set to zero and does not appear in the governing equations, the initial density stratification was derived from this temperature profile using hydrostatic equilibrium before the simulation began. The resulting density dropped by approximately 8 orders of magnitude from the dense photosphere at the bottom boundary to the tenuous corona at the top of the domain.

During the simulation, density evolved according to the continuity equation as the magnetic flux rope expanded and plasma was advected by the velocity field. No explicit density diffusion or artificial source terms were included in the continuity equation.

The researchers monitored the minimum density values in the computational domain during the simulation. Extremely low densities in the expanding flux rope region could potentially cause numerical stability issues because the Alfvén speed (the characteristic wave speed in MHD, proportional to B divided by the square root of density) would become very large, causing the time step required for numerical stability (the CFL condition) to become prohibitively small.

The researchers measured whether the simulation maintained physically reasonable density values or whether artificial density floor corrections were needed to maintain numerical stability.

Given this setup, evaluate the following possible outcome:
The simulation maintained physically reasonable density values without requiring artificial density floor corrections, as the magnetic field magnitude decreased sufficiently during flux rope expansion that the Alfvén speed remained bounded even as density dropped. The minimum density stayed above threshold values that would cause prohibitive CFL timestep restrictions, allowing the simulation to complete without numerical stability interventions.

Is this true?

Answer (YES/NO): NO